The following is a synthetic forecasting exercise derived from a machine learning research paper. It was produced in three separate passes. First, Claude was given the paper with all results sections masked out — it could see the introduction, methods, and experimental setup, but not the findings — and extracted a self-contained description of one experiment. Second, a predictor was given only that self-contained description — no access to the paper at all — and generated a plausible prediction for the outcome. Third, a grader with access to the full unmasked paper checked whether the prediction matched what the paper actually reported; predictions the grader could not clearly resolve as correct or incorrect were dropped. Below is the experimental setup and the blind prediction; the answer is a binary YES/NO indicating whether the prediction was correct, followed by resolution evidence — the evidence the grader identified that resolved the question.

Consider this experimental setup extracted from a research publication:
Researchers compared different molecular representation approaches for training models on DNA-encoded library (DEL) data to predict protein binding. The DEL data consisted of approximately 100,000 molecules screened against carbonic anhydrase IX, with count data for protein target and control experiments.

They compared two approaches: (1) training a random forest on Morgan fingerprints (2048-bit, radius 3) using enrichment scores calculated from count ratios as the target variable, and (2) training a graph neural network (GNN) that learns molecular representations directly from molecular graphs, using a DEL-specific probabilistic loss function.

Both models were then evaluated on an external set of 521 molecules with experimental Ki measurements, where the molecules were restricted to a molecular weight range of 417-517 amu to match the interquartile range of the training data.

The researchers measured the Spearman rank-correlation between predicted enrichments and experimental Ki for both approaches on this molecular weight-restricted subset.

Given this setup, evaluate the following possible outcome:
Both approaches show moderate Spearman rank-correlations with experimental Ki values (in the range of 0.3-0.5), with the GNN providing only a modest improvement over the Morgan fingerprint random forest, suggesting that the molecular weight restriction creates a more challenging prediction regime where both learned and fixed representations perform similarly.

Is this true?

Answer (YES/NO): NO